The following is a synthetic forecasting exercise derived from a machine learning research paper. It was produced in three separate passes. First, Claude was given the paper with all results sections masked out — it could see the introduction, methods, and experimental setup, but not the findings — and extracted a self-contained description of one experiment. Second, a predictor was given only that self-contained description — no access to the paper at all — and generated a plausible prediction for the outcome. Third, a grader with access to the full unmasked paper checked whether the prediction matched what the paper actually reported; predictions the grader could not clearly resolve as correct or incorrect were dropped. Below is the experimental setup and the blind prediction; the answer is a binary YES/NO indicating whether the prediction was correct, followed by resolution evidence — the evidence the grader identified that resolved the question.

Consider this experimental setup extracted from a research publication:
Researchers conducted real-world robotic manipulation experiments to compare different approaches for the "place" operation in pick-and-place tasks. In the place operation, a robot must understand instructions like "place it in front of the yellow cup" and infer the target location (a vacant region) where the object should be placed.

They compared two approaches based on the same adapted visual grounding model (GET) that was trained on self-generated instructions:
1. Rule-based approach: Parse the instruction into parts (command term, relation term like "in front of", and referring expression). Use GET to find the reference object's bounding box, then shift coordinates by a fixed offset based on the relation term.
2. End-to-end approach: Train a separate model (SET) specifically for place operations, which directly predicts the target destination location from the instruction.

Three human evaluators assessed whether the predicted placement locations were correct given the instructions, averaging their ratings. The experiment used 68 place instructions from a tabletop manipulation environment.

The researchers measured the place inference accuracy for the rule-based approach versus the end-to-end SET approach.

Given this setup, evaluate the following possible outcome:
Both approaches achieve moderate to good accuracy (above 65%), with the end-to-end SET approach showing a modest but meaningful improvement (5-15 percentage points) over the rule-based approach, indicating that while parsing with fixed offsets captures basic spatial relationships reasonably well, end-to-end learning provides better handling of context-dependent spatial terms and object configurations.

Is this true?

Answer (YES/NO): NO